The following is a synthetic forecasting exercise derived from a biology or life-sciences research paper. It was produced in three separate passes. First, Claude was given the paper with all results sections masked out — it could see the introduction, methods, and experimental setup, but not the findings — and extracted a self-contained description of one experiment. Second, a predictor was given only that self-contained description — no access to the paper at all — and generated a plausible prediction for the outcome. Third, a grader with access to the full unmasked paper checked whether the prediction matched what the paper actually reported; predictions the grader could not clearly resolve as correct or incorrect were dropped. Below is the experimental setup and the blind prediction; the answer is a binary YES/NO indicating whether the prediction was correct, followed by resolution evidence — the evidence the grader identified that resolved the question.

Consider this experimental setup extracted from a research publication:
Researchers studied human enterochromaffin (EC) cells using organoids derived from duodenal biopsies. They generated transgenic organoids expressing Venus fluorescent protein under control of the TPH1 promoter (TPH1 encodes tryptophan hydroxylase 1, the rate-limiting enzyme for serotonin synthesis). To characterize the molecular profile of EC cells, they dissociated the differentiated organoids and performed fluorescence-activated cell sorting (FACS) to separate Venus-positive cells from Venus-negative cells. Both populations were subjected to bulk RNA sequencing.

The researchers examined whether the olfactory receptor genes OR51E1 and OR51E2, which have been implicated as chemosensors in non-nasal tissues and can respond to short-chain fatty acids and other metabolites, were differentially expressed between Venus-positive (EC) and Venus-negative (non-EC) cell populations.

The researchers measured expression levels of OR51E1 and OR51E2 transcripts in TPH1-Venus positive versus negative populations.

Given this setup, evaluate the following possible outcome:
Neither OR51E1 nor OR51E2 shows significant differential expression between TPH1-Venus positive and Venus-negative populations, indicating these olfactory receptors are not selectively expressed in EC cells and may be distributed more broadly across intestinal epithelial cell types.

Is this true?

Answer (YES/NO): NO